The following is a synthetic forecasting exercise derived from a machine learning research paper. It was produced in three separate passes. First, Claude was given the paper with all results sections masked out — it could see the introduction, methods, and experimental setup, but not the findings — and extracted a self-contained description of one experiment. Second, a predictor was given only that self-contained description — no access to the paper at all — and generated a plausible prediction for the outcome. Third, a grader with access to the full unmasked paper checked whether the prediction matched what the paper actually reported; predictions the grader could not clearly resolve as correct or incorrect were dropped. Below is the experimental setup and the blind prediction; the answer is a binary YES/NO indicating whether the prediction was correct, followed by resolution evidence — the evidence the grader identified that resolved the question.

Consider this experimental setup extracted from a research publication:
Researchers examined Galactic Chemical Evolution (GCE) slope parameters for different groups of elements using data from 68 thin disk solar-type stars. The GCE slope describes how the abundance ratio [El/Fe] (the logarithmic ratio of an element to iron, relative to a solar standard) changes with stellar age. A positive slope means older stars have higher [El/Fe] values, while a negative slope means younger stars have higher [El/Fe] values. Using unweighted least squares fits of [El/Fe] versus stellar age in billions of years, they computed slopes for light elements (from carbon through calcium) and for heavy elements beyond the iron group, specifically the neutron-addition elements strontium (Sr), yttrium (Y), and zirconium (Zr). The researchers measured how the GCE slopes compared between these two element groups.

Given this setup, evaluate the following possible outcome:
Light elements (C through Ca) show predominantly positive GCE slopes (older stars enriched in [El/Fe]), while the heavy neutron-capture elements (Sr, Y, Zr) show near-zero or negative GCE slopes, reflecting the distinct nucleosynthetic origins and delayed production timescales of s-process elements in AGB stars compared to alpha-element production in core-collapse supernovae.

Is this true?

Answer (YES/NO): YES